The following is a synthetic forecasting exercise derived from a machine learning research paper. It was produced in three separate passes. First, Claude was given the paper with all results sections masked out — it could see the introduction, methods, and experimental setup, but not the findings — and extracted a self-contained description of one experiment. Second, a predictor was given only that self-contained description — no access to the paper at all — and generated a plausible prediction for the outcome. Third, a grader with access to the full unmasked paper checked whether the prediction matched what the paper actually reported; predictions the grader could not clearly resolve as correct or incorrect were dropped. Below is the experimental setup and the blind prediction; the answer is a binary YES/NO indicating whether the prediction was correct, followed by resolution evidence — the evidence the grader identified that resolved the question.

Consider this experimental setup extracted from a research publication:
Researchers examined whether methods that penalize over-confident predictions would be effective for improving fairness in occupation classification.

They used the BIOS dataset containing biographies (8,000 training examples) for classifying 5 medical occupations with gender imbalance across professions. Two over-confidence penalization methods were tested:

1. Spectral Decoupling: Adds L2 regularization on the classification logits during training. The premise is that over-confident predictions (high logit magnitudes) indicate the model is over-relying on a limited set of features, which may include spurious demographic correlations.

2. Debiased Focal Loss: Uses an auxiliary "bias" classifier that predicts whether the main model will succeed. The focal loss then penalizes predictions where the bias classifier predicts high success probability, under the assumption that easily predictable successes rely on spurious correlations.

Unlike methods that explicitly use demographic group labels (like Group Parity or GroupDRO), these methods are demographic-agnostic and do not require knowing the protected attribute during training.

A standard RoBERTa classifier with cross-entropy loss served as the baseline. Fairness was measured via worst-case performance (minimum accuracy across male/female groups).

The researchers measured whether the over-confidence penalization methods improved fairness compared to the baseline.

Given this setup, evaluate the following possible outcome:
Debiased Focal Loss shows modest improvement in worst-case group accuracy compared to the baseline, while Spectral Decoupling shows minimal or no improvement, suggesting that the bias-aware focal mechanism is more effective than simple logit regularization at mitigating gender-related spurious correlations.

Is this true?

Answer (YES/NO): NO